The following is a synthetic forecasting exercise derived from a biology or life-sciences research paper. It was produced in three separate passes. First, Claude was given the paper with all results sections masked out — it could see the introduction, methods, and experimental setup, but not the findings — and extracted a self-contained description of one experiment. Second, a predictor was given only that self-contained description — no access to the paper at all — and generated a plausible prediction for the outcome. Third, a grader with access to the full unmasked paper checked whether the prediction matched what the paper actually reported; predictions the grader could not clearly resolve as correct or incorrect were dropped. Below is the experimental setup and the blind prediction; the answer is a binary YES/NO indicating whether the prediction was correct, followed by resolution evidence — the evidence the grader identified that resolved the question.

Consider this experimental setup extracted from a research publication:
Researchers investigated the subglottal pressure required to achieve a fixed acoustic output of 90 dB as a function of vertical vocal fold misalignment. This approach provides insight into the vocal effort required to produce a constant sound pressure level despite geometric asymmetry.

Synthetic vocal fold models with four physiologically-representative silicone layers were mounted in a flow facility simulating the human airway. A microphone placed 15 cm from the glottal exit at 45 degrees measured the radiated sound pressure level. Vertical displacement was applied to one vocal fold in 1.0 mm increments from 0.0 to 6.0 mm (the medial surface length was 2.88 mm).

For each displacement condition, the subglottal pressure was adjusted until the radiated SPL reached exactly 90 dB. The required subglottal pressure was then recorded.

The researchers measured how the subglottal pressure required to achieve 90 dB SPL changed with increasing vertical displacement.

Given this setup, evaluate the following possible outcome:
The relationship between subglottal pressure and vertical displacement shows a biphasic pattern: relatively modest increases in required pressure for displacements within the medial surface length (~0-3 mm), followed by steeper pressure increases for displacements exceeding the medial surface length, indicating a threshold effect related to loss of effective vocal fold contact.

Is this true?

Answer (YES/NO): NO